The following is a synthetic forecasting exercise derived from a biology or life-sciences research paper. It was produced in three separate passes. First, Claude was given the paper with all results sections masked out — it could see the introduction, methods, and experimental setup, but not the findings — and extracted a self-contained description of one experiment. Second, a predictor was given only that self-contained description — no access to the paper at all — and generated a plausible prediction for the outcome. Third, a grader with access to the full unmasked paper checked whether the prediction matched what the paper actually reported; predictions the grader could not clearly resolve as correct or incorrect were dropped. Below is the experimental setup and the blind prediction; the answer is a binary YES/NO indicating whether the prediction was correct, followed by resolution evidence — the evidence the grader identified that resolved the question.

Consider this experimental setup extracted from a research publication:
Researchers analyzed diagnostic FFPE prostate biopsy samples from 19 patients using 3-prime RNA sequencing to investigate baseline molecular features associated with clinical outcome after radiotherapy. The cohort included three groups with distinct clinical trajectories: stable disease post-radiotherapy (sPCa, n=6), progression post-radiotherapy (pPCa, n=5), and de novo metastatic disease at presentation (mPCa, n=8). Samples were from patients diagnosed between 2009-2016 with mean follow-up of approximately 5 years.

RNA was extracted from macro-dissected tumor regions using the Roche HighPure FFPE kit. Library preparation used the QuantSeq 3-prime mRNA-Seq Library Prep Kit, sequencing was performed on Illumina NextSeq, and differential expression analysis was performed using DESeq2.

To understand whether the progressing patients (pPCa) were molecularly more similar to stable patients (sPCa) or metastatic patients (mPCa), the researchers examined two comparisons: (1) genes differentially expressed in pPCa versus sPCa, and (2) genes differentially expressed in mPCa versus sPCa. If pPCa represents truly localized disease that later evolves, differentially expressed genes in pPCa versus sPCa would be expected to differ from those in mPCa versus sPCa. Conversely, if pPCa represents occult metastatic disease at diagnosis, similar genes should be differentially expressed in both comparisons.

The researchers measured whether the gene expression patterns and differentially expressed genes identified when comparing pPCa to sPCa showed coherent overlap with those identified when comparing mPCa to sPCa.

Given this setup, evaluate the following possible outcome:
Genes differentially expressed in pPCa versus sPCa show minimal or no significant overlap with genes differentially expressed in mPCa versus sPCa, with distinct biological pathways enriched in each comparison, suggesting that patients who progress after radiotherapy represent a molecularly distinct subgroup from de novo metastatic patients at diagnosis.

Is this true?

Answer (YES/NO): NO